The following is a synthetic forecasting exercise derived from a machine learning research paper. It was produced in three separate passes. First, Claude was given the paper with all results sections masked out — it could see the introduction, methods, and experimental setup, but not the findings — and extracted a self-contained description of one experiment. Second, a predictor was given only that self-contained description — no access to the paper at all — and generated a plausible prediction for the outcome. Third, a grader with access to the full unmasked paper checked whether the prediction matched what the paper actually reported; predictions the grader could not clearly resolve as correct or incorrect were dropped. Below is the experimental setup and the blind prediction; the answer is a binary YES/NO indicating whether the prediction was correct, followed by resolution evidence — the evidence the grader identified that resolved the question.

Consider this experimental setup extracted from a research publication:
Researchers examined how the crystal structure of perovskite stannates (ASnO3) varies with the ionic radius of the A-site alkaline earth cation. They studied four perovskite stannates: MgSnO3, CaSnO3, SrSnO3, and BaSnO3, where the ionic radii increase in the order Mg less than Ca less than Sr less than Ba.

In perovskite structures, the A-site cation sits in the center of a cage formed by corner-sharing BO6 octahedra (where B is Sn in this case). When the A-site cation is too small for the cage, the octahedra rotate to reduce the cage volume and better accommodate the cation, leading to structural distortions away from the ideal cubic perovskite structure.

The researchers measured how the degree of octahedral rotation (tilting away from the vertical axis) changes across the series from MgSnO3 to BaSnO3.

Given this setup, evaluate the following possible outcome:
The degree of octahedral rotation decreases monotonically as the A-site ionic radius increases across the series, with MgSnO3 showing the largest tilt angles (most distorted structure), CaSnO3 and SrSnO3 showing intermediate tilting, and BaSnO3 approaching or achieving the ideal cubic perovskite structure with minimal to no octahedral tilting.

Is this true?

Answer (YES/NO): YES